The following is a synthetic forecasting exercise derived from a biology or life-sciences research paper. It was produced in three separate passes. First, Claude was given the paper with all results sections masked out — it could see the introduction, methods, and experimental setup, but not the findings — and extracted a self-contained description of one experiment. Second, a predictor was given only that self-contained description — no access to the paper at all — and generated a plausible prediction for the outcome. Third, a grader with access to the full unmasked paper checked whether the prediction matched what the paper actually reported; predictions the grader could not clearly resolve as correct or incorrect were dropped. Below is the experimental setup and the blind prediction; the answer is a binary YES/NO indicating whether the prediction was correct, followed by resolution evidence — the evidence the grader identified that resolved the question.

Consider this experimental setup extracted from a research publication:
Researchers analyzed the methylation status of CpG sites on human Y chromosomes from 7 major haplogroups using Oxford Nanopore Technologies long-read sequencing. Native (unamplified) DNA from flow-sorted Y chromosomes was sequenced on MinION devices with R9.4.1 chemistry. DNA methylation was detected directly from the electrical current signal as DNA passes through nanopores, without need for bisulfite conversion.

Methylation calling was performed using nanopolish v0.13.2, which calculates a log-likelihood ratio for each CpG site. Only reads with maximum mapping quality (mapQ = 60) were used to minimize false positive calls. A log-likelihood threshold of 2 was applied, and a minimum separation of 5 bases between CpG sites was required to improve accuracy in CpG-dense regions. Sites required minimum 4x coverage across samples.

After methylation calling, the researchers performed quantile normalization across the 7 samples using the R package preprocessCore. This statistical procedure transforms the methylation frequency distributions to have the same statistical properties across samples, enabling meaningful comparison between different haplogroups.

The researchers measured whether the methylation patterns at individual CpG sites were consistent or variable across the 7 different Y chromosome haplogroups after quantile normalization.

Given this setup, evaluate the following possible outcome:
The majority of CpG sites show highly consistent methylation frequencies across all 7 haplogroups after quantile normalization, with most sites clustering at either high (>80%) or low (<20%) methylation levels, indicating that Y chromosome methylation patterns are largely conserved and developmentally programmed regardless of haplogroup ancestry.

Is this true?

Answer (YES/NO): NO